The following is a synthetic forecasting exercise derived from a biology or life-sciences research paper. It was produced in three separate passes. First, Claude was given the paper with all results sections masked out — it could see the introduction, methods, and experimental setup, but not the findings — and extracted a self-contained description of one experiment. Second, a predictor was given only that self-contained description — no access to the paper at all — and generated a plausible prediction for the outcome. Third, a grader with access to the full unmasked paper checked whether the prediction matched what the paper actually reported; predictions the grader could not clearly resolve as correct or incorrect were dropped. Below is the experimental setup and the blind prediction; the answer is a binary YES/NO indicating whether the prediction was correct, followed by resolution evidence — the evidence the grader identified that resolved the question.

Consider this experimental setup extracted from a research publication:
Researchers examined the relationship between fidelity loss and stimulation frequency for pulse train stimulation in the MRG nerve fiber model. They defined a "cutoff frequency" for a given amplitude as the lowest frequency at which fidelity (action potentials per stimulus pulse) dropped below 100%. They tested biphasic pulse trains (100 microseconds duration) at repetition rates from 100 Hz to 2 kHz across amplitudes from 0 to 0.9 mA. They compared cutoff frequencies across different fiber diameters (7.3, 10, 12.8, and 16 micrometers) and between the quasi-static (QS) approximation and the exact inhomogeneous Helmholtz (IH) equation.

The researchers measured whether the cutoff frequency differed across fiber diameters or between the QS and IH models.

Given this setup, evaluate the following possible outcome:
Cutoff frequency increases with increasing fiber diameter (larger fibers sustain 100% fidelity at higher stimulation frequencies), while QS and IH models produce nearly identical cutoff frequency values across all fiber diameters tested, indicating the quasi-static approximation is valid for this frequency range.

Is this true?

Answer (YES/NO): NO